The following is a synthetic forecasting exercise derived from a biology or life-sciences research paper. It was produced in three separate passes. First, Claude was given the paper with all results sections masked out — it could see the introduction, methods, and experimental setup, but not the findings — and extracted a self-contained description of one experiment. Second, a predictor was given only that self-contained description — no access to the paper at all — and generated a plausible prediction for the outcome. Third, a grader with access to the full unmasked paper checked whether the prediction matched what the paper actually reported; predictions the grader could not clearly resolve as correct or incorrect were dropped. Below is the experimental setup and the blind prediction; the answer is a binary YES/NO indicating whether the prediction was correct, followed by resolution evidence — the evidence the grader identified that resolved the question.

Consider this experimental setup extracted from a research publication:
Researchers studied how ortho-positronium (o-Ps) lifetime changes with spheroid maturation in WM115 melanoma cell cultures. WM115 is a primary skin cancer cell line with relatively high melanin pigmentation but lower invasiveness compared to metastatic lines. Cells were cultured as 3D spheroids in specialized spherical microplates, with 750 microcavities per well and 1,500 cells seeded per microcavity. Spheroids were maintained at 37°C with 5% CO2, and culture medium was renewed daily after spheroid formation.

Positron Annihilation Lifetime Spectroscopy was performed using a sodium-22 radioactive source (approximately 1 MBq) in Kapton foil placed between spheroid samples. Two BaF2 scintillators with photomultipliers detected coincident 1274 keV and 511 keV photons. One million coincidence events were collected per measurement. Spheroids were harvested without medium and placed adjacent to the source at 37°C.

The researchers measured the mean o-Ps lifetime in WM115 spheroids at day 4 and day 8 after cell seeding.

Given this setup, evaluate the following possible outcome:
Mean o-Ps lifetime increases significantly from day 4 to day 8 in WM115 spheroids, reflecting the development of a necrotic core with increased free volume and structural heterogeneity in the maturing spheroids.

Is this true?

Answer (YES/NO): NO